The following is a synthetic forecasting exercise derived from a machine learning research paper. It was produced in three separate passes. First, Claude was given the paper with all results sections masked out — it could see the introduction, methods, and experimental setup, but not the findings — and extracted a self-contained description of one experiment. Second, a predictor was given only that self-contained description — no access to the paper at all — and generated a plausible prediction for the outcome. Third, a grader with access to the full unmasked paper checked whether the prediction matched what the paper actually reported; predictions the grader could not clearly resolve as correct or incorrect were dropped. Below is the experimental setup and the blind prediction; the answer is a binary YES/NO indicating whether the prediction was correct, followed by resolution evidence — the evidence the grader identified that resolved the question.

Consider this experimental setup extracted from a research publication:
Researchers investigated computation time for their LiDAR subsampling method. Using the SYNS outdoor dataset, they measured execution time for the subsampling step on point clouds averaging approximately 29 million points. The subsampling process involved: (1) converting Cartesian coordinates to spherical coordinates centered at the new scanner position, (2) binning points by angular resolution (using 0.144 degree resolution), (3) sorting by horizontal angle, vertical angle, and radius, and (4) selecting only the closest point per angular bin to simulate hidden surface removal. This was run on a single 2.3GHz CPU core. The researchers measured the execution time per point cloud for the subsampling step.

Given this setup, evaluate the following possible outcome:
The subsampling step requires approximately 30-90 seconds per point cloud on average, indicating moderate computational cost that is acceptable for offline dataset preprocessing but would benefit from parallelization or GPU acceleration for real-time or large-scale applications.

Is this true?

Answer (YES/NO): NO